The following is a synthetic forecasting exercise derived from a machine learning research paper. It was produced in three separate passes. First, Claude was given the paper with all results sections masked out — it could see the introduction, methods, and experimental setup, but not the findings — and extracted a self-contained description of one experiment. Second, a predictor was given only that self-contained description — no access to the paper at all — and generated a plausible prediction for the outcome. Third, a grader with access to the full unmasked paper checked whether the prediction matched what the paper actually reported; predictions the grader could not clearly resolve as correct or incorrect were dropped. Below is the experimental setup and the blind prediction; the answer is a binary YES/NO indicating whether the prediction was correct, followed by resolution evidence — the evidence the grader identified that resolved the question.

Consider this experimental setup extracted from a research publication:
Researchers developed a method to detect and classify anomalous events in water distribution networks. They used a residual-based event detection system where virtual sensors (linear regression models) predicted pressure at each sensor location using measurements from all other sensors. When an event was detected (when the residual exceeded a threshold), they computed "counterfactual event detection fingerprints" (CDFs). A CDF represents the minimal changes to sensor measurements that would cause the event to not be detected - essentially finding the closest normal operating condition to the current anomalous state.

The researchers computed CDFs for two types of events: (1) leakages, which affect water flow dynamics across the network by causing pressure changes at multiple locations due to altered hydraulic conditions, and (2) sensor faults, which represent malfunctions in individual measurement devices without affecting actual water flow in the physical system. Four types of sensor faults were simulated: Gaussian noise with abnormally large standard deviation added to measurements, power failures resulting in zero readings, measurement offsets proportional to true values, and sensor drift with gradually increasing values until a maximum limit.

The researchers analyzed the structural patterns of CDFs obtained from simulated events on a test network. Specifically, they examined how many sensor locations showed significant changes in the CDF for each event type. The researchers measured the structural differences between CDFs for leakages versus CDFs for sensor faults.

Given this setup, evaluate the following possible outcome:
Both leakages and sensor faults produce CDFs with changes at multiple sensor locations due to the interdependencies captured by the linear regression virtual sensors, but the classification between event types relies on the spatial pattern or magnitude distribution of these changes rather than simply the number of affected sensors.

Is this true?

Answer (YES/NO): NO